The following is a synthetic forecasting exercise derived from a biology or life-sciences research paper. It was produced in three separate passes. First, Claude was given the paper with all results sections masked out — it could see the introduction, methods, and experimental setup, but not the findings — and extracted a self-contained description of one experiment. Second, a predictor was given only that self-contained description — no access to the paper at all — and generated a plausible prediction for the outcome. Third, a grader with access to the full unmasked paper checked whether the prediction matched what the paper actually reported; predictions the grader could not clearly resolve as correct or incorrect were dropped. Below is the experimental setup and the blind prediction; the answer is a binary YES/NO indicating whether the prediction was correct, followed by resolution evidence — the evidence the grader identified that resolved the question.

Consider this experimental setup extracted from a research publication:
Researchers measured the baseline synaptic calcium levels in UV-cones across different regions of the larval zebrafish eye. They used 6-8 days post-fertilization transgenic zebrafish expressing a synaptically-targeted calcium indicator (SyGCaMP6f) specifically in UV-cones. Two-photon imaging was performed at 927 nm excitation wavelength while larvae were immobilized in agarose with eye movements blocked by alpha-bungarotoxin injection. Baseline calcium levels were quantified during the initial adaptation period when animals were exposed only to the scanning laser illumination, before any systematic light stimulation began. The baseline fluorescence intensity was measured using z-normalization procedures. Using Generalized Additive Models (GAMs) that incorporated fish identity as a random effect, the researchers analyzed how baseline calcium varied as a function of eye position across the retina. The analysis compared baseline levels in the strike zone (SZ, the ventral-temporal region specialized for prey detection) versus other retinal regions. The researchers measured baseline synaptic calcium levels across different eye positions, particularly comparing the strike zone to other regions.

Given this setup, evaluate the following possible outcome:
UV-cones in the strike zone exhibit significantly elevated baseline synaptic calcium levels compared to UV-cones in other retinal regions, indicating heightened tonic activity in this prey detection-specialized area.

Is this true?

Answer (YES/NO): YES